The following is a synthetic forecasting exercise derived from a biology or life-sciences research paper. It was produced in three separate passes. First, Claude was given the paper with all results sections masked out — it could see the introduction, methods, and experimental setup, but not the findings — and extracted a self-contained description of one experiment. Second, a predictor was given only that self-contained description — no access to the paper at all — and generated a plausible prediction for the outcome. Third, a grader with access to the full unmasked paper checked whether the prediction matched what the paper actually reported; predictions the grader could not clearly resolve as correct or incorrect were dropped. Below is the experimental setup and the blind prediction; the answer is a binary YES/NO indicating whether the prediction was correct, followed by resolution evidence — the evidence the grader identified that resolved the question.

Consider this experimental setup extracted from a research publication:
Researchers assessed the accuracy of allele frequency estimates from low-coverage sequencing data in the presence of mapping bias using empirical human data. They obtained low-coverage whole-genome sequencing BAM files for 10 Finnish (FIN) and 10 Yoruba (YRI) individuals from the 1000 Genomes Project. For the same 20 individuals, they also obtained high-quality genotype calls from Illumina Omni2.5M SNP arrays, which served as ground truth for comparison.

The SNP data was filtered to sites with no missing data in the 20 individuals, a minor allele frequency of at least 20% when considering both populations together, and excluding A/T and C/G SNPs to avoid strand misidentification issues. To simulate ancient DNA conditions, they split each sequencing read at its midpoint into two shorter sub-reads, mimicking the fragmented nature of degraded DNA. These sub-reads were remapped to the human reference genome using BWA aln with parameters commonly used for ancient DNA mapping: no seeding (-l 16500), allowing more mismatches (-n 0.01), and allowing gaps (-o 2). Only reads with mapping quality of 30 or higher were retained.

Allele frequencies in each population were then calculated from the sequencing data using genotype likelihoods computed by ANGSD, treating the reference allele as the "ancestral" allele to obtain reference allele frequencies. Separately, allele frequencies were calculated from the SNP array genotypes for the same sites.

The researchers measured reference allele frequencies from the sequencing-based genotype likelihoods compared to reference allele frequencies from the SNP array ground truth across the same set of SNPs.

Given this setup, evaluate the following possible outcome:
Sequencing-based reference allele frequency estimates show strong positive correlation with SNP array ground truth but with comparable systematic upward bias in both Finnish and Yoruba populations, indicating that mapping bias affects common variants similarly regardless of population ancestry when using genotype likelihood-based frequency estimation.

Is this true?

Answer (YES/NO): NO